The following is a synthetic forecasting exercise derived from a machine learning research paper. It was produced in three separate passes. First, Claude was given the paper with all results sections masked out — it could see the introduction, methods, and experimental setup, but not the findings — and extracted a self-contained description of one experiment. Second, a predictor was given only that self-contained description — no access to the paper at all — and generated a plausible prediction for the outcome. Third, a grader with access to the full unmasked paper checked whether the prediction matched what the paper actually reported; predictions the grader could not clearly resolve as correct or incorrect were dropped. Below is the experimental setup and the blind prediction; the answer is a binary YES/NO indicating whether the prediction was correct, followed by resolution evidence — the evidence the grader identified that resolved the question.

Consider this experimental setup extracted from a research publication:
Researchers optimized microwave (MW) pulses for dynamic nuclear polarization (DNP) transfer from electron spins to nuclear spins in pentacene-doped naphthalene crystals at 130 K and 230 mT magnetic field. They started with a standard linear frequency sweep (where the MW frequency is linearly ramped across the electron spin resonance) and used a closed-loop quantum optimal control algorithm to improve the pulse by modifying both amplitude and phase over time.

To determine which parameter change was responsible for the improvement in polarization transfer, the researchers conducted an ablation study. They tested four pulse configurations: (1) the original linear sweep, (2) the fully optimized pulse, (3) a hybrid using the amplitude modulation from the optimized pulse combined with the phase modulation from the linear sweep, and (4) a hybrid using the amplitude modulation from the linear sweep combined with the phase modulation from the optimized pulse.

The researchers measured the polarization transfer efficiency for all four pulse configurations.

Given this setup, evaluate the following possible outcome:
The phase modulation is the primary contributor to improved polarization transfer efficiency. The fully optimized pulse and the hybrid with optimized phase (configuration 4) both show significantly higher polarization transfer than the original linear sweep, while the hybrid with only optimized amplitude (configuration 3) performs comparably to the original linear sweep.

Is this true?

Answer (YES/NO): YES